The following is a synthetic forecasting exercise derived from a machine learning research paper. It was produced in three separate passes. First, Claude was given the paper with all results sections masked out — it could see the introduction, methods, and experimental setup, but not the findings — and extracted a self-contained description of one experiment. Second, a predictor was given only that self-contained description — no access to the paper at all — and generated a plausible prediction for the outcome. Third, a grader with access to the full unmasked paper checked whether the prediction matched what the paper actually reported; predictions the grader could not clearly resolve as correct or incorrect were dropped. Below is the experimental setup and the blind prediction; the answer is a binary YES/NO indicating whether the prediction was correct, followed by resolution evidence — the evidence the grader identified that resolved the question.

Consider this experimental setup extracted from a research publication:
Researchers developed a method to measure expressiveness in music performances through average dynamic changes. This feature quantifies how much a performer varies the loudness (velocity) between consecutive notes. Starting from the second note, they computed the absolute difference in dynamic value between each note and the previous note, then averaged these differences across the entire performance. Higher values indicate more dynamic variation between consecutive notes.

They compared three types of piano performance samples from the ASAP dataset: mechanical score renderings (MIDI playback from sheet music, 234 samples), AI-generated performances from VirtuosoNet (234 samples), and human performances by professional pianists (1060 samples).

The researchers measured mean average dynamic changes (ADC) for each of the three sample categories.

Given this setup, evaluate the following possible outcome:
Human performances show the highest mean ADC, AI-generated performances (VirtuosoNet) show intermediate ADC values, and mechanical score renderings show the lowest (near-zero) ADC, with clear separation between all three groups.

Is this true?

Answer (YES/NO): NO